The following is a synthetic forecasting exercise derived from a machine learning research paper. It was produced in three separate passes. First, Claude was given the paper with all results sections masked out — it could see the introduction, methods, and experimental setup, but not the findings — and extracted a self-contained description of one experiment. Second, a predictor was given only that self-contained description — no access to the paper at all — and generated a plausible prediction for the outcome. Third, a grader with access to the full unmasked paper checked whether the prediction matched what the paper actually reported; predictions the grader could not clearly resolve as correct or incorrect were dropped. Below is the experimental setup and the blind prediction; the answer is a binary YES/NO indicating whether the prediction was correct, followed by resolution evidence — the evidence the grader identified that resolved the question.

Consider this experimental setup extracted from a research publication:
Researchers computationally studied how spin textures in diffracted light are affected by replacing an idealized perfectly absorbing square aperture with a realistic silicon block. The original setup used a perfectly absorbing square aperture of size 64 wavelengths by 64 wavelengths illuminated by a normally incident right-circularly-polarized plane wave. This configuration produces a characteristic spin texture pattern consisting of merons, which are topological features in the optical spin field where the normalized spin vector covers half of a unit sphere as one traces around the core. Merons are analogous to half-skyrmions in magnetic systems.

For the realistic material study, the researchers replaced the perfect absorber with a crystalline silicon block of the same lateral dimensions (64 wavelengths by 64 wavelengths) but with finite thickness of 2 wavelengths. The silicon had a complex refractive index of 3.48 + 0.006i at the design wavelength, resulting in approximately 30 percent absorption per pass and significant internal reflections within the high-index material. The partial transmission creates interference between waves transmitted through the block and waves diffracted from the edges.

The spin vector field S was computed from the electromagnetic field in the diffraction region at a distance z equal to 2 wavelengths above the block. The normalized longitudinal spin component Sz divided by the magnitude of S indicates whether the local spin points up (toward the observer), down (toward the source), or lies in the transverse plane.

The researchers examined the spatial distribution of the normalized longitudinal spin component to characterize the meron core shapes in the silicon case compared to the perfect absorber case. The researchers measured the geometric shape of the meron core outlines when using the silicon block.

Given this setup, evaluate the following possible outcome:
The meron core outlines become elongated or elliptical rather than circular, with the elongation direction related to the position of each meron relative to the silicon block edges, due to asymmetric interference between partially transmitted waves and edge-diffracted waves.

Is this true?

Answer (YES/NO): NO